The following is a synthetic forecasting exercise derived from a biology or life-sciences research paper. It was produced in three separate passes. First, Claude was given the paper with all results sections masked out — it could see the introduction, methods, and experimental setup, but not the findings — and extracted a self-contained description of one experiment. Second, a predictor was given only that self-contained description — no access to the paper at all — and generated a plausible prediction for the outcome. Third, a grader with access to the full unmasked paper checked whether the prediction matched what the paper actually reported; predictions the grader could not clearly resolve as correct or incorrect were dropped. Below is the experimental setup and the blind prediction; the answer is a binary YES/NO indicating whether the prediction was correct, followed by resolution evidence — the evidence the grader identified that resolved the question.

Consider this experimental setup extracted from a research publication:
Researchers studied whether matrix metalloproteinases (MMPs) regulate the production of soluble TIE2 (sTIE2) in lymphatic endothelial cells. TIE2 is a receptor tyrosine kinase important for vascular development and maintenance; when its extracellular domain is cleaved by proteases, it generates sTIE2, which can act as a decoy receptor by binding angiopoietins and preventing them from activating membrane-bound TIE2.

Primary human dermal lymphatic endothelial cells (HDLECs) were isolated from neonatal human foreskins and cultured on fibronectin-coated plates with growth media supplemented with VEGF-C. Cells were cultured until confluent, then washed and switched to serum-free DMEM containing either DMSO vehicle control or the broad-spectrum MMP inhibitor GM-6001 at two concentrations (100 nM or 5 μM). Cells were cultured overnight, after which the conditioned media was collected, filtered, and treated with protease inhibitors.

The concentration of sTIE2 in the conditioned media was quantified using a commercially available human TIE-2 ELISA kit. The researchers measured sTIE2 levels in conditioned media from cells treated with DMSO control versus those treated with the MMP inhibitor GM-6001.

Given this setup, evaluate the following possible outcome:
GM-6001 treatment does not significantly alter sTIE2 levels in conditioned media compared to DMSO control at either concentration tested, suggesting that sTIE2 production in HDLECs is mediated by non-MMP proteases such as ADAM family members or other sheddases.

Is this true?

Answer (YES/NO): NO